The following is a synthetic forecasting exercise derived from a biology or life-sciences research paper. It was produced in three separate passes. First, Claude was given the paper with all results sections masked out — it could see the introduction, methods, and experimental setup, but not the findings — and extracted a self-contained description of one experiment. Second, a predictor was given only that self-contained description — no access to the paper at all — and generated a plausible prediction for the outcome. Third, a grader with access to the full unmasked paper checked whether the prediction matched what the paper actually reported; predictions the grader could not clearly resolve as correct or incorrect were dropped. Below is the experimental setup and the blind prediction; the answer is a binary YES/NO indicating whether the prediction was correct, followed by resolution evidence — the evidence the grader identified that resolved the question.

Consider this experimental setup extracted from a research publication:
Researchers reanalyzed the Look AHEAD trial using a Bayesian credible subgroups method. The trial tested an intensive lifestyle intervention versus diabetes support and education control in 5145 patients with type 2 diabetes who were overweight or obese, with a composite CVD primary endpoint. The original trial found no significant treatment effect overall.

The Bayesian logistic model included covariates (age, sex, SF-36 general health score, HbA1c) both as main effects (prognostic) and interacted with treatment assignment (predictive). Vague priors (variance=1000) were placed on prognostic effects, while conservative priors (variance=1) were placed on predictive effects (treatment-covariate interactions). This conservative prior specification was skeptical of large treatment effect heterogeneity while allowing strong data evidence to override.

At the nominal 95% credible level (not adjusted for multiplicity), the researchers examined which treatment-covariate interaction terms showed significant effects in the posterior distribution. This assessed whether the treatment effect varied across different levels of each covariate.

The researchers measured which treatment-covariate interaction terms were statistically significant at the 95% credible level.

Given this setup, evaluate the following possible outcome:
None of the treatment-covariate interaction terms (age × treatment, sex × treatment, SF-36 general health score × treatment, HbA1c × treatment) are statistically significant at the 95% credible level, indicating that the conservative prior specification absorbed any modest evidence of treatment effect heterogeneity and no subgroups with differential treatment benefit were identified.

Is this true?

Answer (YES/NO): NO